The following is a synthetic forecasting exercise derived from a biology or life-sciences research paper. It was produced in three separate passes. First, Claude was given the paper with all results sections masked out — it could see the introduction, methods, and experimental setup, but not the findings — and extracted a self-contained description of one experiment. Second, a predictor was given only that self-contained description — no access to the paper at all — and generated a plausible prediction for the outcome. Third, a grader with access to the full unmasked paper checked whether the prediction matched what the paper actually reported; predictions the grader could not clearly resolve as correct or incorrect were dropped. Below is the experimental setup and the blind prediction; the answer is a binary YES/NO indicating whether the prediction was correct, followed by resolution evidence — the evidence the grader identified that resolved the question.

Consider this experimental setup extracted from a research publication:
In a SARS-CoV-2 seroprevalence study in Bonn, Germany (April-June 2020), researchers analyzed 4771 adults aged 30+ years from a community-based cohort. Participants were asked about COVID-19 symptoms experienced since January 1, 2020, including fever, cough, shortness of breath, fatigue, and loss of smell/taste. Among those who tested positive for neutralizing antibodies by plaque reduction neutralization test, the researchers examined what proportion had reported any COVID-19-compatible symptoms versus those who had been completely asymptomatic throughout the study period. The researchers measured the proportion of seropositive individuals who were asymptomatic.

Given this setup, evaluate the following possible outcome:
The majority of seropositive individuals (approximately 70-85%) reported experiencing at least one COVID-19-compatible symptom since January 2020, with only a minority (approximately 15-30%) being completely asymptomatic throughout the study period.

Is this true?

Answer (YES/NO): NO